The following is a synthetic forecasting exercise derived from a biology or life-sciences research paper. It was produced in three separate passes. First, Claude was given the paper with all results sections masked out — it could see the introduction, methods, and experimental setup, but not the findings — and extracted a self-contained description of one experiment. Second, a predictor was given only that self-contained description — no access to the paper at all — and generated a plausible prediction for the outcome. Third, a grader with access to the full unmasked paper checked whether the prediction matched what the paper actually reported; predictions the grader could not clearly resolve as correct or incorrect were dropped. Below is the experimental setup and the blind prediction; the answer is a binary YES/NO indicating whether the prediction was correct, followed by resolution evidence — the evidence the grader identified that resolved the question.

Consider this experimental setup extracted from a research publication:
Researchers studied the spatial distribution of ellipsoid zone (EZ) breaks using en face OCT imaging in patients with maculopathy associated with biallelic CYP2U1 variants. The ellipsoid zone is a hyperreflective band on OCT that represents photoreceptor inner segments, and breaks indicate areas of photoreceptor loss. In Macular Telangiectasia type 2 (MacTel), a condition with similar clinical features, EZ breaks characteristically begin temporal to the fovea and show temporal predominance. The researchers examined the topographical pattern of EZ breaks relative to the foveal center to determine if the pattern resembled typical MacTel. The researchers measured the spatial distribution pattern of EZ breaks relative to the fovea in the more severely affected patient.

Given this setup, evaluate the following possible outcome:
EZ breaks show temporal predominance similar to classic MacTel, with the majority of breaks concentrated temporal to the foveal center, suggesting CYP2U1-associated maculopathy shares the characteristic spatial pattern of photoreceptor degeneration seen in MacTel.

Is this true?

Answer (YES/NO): NO